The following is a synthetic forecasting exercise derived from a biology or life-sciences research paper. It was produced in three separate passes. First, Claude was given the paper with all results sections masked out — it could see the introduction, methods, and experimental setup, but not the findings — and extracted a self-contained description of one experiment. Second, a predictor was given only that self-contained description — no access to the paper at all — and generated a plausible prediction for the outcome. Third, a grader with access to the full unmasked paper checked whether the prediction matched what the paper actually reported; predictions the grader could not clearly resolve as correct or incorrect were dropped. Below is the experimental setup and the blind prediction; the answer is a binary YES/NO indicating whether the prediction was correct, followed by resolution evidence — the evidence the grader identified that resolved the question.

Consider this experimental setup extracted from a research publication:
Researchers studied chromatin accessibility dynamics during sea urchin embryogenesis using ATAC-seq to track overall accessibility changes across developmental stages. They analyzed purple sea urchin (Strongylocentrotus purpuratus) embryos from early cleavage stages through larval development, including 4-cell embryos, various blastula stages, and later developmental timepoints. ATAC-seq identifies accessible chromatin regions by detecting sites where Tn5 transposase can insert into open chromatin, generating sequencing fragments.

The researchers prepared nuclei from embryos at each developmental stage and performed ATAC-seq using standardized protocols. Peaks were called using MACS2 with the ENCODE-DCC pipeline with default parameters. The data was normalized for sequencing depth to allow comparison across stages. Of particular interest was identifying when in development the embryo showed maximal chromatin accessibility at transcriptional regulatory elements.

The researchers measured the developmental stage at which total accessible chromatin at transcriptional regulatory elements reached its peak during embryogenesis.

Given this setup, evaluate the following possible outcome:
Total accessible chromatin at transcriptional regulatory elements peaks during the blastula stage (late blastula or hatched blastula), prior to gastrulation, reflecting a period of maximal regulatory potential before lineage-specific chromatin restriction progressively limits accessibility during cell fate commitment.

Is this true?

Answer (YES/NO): YES